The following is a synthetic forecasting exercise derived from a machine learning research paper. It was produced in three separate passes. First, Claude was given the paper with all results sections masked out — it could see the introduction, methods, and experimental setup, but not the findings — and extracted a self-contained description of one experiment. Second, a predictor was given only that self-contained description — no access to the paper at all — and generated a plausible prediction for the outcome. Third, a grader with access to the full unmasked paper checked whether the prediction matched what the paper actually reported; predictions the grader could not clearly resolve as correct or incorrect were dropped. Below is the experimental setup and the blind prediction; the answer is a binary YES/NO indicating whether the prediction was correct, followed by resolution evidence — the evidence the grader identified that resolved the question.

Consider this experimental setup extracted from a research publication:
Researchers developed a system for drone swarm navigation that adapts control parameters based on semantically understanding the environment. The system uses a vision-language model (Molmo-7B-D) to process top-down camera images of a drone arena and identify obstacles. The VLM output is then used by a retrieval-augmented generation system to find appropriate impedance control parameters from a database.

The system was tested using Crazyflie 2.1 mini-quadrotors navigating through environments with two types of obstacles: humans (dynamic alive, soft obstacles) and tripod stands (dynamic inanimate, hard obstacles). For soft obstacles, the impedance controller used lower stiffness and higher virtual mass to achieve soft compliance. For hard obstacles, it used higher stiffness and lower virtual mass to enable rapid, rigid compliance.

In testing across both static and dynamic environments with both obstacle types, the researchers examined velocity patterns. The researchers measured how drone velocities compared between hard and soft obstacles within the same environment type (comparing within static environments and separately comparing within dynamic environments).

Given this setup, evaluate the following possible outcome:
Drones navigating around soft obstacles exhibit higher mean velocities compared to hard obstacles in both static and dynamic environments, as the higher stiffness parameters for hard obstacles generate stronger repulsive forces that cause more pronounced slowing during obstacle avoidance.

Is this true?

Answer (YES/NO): NO